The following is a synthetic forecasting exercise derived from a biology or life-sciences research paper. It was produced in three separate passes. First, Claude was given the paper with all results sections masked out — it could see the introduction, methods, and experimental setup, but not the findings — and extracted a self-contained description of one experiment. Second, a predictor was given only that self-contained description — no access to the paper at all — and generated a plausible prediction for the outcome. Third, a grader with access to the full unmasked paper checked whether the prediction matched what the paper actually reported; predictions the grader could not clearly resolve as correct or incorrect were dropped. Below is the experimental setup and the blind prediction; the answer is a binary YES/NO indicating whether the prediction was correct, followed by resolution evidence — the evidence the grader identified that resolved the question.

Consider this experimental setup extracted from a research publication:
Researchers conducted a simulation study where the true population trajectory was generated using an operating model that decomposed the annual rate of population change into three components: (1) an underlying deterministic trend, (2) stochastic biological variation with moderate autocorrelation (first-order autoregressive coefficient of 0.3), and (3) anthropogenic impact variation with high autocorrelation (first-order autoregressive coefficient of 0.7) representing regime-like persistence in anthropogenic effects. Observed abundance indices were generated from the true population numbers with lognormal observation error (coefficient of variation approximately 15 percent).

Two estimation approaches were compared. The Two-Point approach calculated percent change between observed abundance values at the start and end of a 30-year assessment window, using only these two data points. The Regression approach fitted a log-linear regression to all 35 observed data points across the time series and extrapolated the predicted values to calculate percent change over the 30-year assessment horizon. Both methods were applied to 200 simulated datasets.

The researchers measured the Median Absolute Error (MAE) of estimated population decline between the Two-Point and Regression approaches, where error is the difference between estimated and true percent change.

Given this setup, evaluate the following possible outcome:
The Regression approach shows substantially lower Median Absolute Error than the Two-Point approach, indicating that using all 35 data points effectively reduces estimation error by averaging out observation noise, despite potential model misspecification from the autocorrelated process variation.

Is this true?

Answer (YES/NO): YES